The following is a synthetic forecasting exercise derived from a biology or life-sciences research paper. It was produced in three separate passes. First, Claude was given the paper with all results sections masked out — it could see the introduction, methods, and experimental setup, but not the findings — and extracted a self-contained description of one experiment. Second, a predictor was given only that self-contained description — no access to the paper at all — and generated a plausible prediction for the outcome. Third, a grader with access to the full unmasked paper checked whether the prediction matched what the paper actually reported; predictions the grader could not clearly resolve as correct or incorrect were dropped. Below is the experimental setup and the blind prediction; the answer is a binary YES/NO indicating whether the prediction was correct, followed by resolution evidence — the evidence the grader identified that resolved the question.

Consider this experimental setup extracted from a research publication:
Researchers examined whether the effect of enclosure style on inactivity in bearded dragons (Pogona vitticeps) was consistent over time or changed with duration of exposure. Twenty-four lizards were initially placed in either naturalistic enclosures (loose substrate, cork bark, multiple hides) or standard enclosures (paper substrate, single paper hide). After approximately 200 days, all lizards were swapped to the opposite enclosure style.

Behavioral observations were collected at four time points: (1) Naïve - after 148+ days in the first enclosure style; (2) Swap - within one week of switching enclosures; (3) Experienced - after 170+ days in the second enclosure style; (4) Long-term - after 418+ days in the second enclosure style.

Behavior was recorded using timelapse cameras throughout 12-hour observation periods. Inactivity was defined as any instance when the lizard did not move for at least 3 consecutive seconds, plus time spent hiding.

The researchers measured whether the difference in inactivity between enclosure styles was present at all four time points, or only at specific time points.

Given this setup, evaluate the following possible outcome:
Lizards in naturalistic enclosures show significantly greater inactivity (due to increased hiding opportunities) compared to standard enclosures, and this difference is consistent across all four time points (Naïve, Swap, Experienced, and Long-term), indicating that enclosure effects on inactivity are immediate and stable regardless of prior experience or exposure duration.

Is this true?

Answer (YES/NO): NO